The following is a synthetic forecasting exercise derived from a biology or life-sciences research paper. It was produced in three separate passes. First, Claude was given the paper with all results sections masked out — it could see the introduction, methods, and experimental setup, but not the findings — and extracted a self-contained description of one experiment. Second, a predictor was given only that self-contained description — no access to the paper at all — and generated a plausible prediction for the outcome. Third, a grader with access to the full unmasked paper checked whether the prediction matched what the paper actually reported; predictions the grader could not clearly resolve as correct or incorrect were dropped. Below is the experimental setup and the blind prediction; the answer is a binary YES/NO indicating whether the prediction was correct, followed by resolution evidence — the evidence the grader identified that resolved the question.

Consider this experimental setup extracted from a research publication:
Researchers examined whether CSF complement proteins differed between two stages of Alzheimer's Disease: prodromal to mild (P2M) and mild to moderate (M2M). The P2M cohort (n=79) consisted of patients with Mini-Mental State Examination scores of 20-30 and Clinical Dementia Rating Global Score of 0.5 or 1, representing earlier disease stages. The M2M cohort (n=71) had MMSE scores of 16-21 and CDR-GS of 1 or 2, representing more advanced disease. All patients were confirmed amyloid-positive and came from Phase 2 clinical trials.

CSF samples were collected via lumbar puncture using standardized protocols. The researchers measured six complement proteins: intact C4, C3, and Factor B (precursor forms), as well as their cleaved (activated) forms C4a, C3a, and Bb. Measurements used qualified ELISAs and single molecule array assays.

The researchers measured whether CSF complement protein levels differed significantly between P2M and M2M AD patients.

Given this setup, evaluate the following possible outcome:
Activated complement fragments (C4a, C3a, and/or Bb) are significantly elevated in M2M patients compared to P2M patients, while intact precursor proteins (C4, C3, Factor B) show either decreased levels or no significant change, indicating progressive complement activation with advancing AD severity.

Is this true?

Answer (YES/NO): NO